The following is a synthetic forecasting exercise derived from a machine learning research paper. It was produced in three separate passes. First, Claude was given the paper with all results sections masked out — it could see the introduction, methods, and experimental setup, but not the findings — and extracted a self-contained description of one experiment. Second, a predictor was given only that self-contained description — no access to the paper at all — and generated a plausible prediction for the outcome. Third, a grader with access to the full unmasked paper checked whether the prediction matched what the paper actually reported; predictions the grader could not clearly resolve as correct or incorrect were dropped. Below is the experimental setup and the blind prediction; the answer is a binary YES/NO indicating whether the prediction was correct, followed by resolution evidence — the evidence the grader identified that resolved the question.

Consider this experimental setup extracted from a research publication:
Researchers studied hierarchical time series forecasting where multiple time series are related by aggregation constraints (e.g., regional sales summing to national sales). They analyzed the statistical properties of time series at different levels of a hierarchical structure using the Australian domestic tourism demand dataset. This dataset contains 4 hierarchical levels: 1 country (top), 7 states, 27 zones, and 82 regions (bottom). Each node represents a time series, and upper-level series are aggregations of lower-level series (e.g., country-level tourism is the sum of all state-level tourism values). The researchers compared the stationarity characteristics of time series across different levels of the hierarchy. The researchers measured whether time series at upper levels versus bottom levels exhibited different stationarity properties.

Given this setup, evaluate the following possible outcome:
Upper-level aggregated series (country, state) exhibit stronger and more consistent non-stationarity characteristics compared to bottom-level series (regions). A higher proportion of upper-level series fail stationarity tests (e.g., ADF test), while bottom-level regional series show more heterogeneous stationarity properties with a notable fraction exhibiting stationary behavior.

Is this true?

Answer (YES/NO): NO